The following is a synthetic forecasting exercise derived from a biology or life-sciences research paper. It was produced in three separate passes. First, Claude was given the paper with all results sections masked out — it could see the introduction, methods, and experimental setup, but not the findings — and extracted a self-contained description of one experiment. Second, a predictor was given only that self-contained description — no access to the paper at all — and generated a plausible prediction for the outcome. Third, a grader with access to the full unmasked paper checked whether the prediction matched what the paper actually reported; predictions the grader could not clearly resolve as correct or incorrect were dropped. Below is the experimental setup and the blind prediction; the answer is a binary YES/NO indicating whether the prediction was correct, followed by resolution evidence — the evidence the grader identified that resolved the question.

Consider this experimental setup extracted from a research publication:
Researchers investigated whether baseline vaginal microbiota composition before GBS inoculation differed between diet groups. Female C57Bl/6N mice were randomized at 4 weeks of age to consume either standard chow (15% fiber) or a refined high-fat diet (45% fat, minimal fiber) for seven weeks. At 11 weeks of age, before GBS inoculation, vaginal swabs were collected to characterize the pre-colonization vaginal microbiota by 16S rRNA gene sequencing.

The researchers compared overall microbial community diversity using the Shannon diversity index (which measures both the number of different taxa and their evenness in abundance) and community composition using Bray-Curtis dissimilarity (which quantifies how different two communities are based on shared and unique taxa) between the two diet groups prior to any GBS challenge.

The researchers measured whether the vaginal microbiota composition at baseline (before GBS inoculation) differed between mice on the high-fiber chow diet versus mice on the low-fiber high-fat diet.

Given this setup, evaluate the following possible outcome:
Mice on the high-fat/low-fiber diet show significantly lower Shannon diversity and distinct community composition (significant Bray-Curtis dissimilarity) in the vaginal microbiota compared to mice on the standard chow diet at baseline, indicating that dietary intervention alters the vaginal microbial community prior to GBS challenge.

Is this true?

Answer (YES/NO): NO